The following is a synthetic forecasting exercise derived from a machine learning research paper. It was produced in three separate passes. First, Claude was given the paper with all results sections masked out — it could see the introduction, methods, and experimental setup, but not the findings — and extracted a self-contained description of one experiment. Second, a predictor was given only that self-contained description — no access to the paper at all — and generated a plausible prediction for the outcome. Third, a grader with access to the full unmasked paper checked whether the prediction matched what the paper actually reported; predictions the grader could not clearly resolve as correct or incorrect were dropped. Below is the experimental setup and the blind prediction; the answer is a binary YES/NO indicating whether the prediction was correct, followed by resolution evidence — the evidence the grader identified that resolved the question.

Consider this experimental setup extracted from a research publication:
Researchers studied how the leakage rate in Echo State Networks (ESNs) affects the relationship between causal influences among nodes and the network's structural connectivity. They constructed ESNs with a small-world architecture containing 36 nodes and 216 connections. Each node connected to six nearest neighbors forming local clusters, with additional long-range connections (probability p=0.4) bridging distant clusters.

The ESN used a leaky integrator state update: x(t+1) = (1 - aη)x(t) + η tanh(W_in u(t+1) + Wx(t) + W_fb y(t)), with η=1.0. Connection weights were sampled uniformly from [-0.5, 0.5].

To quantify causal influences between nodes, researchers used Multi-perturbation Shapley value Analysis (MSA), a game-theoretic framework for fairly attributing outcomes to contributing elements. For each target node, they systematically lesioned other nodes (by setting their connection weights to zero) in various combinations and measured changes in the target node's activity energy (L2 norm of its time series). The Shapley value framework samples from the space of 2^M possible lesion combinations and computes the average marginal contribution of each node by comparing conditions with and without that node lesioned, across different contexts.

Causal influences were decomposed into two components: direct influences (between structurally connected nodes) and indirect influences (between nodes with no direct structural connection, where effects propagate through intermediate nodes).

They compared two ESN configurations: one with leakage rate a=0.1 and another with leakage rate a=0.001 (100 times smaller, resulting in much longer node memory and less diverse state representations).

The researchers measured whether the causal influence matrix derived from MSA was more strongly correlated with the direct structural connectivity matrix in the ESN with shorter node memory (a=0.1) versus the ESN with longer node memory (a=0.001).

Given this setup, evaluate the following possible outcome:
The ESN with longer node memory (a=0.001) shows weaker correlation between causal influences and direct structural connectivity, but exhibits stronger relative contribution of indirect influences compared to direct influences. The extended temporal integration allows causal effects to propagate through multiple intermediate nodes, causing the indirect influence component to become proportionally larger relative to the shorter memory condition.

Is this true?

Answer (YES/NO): NO